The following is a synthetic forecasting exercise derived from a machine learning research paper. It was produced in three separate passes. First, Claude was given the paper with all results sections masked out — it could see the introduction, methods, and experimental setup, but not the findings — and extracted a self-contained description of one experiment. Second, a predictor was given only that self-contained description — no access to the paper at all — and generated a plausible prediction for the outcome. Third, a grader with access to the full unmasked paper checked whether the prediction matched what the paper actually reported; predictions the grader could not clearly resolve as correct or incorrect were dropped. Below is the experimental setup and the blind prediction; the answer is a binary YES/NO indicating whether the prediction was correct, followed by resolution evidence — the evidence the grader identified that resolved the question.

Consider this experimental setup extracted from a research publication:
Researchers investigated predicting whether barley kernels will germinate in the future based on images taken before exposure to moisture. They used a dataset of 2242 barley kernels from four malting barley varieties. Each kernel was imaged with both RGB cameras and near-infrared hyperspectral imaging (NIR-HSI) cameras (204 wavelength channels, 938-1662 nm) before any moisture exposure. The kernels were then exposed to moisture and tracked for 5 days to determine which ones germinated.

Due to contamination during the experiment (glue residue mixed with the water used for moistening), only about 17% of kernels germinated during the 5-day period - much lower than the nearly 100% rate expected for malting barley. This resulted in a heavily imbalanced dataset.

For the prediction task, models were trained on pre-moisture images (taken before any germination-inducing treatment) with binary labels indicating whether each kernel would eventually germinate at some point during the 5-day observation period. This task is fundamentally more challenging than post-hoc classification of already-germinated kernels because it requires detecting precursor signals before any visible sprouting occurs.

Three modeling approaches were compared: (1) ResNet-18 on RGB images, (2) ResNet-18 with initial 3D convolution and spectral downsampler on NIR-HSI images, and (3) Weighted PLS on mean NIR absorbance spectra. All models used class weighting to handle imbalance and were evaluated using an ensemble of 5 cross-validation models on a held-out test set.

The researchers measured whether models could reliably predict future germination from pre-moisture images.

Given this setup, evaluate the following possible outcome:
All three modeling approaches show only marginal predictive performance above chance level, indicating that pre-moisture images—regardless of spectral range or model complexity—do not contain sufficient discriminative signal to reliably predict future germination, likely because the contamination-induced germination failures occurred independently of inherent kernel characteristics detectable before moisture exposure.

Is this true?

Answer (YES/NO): NO